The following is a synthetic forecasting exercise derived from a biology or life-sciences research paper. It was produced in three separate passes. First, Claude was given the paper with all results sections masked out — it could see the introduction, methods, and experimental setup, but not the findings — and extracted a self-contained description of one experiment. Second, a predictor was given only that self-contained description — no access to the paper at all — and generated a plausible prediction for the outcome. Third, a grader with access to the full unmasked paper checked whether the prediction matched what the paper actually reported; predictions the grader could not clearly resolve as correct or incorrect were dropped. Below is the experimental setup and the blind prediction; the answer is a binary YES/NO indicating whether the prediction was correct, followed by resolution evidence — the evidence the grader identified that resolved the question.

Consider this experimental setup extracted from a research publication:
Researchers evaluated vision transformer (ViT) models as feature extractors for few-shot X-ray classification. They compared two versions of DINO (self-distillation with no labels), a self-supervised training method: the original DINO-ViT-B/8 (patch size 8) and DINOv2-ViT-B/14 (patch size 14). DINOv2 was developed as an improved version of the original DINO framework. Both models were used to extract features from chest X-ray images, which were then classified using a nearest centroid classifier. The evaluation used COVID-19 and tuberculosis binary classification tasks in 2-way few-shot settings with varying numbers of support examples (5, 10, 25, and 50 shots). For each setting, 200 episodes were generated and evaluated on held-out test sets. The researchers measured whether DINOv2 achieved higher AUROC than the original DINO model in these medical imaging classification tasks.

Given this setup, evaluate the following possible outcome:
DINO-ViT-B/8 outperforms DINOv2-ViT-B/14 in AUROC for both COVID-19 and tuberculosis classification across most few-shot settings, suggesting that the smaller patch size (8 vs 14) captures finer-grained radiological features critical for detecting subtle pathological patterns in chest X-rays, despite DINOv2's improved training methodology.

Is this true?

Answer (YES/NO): YES